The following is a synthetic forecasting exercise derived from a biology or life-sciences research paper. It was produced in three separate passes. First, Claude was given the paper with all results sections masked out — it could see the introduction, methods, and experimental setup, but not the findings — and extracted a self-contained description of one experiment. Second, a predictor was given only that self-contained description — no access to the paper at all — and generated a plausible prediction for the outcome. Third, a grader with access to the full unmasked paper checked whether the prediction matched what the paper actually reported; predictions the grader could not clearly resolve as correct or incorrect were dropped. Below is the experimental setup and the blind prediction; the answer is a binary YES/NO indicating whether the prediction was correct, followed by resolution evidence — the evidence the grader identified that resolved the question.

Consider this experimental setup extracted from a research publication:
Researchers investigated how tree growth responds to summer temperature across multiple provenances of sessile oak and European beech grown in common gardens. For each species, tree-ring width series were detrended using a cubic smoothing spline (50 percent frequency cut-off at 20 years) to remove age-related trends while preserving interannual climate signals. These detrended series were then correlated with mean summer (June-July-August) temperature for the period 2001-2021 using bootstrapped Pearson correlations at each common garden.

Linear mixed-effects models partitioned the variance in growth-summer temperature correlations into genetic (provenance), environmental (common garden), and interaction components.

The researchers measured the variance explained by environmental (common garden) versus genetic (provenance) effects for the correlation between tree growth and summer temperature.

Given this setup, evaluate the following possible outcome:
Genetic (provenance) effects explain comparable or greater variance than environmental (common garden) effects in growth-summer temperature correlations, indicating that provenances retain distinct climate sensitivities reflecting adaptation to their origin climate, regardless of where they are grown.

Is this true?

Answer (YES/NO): NO